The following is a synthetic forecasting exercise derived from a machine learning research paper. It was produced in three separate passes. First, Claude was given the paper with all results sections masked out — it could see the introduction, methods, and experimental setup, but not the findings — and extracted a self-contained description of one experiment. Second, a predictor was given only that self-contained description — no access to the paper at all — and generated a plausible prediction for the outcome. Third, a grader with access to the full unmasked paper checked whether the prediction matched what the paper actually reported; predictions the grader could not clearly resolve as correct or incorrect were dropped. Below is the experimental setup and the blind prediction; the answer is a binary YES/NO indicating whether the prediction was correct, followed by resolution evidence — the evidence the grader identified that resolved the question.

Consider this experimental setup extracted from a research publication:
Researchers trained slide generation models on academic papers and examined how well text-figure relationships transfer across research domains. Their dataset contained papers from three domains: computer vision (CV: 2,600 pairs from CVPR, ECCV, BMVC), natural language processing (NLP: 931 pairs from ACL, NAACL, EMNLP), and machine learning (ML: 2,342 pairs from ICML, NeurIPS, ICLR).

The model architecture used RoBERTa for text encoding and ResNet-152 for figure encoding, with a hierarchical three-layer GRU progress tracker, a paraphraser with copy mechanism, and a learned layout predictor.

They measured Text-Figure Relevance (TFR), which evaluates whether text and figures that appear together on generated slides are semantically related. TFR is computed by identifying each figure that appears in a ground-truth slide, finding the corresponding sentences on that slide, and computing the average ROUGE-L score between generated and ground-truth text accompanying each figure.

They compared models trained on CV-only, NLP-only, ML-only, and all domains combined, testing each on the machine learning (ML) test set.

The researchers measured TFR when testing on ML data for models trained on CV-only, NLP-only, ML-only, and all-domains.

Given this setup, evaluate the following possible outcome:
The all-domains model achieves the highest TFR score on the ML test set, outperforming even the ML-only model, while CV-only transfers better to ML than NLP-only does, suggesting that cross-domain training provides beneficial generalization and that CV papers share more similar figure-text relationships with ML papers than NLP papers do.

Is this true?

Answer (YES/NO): NO